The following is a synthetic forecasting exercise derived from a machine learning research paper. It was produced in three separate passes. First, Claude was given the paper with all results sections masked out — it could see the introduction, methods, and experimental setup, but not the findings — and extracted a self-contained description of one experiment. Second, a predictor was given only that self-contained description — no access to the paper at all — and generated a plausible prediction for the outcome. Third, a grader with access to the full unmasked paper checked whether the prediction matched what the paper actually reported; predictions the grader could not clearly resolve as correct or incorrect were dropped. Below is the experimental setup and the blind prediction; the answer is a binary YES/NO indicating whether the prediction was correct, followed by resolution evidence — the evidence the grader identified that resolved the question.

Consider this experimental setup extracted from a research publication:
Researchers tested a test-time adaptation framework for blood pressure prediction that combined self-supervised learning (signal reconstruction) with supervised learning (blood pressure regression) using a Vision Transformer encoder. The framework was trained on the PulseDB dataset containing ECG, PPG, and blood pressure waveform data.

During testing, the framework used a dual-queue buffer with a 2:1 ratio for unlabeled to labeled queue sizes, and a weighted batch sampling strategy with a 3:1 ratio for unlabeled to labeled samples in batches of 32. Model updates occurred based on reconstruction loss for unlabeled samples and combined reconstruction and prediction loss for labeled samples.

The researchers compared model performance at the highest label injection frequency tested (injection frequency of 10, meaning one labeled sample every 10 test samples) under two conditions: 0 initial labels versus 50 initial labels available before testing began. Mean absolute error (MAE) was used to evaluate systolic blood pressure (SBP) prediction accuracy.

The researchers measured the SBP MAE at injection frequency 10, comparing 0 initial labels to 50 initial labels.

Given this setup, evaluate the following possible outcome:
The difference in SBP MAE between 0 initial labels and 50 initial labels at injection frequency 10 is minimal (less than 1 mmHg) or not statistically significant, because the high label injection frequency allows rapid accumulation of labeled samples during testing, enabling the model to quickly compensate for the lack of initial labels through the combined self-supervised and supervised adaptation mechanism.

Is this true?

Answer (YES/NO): YES